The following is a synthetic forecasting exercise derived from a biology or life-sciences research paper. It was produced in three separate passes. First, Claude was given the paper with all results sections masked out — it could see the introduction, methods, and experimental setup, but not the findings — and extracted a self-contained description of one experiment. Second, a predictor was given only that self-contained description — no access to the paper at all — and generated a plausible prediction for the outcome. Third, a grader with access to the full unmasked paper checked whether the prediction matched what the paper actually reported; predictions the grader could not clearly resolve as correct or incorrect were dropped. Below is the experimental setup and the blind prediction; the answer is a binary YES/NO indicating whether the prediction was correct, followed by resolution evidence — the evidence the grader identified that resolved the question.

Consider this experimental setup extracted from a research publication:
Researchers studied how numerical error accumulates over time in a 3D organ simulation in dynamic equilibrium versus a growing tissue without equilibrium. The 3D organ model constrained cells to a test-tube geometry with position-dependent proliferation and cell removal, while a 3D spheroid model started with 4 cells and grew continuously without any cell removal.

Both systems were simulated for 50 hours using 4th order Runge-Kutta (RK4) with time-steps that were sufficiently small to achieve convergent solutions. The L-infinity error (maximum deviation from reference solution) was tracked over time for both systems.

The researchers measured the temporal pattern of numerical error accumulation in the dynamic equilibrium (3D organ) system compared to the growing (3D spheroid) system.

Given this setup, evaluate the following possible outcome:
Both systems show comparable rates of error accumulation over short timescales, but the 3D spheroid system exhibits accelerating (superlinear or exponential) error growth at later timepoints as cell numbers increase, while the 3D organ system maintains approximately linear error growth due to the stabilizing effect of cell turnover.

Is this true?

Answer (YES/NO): NO